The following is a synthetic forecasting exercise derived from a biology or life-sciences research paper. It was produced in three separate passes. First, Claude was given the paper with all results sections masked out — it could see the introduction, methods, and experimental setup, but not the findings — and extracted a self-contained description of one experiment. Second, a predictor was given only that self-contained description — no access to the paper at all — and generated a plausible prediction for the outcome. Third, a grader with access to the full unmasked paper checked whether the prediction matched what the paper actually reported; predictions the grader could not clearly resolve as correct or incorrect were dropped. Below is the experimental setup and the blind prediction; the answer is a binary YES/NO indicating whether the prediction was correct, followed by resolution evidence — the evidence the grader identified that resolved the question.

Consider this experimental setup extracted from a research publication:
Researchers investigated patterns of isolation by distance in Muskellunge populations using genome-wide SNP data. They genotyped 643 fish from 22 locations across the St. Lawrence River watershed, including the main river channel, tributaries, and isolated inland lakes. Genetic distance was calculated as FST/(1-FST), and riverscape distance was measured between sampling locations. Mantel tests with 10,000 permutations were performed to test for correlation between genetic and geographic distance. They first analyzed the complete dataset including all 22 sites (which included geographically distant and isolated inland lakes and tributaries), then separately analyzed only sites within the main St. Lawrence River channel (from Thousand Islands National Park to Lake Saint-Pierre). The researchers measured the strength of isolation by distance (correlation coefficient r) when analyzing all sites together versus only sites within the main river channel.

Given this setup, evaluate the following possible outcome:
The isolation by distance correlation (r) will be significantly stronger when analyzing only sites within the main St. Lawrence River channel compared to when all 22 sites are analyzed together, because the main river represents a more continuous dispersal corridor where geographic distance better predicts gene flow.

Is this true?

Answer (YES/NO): YES